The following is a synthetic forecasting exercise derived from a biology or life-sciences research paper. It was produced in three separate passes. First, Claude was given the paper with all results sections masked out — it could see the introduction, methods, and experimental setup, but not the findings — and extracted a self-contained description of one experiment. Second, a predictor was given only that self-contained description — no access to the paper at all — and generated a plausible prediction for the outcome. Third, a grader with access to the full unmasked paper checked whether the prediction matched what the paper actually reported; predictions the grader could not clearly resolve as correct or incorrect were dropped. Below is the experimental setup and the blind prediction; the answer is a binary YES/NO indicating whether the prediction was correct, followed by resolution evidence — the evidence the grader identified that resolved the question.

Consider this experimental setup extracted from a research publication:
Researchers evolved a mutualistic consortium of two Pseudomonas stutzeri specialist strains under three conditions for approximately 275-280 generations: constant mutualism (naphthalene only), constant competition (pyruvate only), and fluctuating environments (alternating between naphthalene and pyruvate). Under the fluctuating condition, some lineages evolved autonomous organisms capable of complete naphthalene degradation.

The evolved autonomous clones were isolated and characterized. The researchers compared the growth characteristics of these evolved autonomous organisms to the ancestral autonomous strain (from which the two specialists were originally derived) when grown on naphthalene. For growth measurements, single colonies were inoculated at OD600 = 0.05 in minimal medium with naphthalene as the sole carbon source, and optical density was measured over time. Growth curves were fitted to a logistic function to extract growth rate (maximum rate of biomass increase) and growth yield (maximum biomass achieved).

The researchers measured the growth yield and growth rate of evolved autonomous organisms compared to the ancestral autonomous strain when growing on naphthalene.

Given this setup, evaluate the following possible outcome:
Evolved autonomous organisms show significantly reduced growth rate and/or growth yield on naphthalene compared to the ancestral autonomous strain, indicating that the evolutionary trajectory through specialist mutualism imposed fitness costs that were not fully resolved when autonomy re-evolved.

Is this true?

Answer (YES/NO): NO